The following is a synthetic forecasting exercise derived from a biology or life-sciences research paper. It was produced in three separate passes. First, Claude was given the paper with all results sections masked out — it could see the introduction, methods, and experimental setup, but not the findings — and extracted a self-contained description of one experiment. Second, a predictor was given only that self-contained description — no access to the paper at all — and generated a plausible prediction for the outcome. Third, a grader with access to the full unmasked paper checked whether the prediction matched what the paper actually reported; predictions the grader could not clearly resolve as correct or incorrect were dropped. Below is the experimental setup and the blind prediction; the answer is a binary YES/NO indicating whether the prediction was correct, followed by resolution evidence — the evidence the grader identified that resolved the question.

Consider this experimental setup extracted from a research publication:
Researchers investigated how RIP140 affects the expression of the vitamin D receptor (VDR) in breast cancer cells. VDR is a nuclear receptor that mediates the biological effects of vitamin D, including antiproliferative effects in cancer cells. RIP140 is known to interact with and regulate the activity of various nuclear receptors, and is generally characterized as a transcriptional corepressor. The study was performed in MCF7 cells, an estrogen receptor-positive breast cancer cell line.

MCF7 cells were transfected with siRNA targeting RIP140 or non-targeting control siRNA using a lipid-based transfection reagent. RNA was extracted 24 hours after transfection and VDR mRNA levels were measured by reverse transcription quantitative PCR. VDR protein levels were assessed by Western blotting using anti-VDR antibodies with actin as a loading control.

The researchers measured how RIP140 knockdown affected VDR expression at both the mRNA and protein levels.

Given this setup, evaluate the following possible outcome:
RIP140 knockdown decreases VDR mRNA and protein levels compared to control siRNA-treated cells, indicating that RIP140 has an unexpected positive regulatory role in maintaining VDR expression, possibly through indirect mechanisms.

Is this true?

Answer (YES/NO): YES